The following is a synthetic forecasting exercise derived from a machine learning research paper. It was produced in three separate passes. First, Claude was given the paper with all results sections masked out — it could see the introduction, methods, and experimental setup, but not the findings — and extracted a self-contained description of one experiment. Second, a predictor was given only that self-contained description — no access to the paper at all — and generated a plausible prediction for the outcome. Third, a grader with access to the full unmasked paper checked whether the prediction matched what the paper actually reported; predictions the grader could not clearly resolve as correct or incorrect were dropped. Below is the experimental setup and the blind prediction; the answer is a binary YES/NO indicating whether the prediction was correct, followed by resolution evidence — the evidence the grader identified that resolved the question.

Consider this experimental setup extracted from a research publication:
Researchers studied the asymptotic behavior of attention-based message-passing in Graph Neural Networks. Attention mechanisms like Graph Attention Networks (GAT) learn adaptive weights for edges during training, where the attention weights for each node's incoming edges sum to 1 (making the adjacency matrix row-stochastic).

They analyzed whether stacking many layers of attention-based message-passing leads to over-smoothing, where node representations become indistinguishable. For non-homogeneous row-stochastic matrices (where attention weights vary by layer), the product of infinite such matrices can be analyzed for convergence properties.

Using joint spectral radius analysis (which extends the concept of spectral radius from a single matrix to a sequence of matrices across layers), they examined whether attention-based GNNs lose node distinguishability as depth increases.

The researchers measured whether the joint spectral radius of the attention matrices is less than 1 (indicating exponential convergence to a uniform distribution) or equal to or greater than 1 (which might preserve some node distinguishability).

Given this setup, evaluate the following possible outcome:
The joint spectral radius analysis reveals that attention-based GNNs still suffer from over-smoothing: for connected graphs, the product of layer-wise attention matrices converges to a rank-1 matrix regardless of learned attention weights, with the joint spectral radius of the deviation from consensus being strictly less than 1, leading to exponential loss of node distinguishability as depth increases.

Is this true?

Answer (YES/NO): YES